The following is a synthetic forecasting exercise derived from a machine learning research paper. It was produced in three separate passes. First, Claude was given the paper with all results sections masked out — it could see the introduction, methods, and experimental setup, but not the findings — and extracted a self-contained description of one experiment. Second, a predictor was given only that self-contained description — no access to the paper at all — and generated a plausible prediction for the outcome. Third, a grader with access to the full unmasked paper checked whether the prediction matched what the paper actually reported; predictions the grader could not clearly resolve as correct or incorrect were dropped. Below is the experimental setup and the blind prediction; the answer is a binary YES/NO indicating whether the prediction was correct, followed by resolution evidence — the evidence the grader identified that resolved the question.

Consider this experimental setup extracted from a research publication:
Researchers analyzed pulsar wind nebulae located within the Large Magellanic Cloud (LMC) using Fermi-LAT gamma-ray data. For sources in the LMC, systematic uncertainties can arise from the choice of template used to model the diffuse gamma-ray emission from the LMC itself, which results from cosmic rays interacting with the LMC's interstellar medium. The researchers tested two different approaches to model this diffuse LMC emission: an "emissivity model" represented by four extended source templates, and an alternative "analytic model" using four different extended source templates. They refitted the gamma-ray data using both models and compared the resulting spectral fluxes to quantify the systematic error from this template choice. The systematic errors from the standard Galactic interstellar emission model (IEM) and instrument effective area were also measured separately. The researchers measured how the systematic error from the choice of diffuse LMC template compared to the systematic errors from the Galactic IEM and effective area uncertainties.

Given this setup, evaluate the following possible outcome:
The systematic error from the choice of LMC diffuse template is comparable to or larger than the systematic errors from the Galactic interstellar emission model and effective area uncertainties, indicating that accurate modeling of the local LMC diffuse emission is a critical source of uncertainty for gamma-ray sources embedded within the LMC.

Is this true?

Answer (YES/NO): YES